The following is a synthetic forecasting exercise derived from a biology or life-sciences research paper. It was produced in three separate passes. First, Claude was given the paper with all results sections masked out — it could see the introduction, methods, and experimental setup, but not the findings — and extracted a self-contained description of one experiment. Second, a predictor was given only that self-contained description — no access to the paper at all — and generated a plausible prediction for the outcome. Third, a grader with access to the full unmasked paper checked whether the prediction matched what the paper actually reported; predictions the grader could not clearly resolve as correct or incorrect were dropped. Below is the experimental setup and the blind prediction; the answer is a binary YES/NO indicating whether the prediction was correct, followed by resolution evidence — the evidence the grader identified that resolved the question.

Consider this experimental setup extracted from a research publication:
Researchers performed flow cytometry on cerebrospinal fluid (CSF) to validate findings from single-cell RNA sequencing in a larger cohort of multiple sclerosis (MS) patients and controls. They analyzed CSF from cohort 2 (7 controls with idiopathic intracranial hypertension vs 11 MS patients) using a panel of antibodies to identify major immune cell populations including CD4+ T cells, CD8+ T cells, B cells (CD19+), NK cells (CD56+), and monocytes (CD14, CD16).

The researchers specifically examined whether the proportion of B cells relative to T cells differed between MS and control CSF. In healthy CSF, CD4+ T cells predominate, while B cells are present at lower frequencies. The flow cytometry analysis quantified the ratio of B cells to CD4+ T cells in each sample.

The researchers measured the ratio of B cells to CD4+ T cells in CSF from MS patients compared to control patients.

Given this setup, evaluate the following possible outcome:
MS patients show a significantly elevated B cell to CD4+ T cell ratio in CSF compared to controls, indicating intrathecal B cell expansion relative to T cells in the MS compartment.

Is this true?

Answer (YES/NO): YES